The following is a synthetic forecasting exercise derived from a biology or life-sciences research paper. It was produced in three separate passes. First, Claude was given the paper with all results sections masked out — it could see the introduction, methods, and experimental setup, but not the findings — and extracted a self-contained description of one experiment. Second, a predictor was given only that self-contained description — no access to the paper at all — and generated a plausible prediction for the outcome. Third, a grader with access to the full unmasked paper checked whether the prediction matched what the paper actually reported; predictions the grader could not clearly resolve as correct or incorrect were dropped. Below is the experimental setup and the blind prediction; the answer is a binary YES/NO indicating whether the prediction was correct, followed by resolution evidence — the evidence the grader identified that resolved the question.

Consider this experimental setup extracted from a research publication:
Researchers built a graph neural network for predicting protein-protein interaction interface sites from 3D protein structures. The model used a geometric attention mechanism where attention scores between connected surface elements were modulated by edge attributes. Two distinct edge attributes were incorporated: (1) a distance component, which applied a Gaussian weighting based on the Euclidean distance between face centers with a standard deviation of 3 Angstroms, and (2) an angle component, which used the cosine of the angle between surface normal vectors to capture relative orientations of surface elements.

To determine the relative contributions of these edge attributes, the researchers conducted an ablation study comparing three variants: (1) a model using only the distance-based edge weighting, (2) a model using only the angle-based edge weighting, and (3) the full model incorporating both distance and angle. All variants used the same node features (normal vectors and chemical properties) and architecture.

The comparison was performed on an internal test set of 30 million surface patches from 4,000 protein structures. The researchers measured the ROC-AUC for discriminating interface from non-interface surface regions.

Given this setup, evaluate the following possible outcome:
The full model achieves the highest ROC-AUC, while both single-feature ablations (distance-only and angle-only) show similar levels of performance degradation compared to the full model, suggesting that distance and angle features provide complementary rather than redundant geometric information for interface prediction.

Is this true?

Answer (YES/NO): NO